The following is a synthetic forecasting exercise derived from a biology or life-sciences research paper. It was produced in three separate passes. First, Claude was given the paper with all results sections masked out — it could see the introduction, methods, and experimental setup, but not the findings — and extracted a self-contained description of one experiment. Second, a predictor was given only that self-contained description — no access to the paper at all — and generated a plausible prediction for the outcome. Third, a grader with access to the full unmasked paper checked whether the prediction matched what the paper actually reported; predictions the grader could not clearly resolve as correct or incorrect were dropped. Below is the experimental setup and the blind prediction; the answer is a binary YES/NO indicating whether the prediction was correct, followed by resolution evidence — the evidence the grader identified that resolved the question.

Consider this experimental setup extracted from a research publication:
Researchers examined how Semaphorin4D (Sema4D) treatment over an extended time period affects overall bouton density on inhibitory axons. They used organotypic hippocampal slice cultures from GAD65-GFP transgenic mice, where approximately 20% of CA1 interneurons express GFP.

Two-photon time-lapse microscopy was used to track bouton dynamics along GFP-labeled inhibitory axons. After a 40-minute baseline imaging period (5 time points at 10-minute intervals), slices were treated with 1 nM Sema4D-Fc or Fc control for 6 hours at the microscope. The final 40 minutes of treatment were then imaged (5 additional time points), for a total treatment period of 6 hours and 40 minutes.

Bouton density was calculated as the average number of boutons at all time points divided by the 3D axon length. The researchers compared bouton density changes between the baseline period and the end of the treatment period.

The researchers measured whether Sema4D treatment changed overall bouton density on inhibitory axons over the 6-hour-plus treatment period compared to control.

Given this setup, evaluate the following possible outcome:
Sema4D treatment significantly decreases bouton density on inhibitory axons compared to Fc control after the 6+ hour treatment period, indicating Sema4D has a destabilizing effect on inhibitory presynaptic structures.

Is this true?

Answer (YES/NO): NO